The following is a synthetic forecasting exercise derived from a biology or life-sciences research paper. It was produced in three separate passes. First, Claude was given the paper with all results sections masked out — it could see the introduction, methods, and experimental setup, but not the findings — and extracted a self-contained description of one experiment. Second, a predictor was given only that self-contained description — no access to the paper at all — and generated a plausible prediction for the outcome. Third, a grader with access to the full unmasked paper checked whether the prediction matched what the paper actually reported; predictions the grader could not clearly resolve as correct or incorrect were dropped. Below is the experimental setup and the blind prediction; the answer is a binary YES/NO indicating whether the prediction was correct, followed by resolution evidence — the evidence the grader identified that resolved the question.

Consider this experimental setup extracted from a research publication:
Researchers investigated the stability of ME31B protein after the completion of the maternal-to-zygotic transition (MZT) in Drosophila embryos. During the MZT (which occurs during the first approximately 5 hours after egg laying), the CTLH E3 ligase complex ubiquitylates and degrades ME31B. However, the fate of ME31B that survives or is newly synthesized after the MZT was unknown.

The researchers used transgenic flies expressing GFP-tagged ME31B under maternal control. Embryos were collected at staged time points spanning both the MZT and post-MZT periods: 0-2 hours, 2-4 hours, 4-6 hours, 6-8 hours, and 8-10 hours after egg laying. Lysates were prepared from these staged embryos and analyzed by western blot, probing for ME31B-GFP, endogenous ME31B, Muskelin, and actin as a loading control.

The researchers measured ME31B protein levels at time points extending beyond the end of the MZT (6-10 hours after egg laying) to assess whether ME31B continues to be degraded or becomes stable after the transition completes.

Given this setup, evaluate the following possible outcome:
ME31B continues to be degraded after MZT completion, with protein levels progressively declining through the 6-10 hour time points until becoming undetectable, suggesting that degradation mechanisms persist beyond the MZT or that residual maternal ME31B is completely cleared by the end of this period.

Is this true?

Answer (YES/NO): NO